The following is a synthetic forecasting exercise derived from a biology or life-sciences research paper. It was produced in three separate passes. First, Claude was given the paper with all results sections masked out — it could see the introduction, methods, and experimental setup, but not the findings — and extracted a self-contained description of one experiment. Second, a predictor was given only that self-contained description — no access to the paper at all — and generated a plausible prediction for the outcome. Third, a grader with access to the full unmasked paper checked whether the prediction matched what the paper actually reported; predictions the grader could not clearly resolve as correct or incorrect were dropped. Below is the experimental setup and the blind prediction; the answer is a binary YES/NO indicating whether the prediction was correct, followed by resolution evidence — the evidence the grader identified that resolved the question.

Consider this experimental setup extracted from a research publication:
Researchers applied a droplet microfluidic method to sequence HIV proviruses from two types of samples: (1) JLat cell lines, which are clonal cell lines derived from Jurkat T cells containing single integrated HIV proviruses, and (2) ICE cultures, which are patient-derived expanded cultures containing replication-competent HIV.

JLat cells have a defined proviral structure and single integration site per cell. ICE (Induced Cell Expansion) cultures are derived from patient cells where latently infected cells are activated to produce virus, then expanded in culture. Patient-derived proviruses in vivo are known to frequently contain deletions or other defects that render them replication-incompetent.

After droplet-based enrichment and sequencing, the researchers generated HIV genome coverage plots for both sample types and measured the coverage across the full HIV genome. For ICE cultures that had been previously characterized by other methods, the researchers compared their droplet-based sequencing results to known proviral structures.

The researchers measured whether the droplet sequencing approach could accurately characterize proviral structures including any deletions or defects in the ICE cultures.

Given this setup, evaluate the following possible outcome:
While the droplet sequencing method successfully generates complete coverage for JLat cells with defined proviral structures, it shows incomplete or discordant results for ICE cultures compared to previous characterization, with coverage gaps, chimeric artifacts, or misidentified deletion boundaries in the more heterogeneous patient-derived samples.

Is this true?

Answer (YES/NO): NO